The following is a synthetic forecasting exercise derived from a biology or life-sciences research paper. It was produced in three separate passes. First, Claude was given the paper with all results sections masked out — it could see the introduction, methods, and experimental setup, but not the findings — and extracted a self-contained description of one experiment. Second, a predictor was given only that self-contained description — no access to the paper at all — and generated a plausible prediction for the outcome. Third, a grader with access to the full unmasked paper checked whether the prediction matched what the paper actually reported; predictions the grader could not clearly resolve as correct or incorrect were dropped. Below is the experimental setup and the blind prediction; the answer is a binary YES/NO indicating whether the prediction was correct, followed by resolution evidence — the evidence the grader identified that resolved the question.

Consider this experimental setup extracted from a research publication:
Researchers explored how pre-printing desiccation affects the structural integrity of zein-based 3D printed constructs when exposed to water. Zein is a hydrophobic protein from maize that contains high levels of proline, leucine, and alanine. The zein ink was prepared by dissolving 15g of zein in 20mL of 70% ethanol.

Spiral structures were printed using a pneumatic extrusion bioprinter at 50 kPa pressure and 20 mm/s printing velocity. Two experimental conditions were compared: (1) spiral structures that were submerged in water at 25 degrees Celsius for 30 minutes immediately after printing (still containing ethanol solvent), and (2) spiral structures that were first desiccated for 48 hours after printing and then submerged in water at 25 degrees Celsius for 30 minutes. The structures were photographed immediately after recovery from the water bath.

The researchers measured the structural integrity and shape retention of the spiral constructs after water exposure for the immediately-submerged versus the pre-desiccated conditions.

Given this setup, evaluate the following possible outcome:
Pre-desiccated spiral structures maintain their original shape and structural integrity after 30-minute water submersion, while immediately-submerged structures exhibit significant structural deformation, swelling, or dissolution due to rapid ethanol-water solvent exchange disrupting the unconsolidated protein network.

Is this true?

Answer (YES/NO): YES